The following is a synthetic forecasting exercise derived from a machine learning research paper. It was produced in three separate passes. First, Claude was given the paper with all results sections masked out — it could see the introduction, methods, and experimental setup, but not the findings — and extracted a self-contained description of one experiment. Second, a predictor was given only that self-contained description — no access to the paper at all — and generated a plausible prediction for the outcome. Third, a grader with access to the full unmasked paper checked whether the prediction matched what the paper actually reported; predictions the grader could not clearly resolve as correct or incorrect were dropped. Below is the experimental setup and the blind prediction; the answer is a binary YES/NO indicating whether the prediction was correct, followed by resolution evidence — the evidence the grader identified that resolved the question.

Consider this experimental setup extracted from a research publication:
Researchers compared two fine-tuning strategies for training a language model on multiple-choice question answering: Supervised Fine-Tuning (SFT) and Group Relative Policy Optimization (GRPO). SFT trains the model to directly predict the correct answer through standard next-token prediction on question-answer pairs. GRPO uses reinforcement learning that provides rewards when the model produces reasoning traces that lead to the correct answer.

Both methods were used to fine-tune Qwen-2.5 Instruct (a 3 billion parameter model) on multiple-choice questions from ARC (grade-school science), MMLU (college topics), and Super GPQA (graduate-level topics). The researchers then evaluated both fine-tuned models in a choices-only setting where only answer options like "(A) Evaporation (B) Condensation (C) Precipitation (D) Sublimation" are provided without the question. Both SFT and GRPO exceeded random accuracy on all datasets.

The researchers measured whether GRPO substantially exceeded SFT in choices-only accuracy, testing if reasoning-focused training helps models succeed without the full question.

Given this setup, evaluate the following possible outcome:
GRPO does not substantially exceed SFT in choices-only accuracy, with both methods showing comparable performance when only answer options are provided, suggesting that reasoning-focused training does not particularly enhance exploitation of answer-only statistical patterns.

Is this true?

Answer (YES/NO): YES